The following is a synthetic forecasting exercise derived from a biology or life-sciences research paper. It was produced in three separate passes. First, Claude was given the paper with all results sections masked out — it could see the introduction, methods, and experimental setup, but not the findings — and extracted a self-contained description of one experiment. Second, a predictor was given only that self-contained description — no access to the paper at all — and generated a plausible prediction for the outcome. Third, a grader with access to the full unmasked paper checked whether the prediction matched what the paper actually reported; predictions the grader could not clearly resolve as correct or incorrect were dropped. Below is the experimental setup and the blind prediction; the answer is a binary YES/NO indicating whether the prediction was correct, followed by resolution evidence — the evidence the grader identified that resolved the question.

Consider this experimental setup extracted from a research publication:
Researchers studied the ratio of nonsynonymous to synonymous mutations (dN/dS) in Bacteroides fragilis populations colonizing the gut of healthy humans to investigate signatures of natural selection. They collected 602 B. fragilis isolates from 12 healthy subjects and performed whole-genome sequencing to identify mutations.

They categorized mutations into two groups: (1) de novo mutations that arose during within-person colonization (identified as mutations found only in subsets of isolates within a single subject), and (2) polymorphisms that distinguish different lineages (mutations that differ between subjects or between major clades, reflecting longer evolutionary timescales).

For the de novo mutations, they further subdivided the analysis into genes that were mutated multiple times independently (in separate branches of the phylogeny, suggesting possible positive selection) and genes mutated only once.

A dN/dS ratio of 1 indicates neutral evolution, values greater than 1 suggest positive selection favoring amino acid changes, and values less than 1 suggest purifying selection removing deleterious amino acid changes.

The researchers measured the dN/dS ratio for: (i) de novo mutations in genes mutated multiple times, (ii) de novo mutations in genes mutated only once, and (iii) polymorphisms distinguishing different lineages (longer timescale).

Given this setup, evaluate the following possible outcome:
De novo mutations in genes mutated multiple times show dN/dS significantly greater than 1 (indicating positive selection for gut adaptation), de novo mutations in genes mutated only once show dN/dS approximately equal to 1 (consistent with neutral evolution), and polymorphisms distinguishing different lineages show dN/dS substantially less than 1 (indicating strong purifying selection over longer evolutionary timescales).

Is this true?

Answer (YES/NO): YES